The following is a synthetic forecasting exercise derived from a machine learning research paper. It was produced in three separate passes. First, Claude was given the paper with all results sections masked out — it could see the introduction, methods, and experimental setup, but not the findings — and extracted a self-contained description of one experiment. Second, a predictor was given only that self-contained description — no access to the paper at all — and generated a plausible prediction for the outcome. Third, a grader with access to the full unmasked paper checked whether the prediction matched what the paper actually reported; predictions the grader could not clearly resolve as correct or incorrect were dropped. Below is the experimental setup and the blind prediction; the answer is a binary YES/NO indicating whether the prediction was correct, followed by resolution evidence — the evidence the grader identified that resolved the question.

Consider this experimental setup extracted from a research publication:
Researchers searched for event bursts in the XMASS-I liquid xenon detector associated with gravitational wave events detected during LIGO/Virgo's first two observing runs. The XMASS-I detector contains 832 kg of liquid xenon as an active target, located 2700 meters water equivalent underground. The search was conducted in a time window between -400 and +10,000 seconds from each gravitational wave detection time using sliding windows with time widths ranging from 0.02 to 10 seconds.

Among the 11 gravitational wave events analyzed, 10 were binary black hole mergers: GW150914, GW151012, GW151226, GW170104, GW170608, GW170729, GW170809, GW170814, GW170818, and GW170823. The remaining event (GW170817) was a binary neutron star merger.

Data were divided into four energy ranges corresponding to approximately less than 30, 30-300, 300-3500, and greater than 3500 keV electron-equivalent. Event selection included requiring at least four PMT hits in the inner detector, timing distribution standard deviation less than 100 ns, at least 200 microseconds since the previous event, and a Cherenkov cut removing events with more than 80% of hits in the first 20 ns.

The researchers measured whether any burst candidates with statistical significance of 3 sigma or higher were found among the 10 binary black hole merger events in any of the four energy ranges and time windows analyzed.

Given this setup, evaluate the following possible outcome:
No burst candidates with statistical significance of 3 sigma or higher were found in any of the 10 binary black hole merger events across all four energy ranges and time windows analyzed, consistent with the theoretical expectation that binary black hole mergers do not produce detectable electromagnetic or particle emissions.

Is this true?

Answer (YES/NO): NO